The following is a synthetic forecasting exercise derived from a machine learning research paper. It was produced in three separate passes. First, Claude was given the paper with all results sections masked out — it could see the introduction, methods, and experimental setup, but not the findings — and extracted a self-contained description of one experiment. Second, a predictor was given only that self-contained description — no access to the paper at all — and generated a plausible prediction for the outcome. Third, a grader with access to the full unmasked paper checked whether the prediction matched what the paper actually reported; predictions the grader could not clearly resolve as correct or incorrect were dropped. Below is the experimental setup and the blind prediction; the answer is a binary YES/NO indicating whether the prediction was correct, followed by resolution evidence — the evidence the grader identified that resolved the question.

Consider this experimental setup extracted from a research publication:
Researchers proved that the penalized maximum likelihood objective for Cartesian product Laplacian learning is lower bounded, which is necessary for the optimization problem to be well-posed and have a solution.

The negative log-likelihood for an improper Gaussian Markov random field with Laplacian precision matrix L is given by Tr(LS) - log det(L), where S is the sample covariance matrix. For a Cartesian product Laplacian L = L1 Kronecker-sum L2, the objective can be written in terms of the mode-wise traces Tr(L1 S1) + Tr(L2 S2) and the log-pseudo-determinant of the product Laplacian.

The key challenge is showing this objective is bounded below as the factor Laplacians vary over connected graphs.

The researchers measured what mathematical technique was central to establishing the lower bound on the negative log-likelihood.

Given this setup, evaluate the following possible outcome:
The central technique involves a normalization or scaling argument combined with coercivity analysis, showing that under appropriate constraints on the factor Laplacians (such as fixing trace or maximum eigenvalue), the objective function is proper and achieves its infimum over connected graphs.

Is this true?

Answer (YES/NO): NO